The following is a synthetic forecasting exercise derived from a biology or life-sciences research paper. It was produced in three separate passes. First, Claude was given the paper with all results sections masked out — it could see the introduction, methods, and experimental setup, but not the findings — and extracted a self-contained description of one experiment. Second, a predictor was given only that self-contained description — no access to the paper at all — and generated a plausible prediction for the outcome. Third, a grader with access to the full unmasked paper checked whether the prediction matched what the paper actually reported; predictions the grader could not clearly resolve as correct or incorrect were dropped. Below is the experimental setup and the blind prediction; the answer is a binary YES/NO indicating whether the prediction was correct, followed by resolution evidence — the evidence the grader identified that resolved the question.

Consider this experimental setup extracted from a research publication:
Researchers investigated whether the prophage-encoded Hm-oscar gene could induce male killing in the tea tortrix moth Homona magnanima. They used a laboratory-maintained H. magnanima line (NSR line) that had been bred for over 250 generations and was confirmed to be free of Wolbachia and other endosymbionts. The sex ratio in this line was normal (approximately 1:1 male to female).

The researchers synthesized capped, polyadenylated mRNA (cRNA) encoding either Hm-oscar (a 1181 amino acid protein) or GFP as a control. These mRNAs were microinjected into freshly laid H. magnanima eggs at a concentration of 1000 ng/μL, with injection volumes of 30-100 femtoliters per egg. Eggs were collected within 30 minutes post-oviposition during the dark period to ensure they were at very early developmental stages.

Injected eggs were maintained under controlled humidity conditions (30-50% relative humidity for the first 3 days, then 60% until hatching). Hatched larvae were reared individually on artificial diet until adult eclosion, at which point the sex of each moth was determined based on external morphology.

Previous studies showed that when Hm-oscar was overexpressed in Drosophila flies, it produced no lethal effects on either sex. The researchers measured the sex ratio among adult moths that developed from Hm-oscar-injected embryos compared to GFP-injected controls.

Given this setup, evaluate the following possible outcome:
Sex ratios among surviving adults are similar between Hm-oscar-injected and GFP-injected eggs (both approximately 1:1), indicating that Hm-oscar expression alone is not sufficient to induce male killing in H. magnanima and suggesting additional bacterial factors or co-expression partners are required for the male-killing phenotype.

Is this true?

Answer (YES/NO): NO